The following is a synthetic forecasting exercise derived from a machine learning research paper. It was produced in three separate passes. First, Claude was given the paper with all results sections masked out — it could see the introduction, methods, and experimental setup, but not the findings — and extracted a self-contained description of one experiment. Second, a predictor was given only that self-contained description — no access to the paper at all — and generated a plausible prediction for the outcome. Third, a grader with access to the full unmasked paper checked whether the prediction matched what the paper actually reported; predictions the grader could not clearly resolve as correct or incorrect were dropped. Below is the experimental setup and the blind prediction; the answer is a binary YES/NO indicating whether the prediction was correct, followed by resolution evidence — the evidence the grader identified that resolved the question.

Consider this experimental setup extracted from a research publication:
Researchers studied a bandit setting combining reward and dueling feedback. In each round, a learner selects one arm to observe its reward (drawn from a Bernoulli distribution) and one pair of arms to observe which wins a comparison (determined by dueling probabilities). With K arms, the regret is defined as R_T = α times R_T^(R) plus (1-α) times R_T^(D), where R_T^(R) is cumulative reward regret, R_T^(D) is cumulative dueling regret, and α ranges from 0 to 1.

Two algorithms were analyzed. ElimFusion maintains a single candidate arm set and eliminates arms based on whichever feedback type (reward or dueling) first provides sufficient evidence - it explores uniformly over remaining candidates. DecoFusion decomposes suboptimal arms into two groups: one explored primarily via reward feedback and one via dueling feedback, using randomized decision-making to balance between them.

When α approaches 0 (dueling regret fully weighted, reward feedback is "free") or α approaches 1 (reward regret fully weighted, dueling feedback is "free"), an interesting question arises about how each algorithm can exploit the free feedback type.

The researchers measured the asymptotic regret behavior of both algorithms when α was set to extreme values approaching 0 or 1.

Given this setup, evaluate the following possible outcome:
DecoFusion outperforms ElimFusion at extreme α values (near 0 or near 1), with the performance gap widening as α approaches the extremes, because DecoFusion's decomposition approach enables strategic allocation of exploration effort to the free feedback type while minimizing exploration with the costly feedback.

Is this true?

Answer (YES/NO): YES